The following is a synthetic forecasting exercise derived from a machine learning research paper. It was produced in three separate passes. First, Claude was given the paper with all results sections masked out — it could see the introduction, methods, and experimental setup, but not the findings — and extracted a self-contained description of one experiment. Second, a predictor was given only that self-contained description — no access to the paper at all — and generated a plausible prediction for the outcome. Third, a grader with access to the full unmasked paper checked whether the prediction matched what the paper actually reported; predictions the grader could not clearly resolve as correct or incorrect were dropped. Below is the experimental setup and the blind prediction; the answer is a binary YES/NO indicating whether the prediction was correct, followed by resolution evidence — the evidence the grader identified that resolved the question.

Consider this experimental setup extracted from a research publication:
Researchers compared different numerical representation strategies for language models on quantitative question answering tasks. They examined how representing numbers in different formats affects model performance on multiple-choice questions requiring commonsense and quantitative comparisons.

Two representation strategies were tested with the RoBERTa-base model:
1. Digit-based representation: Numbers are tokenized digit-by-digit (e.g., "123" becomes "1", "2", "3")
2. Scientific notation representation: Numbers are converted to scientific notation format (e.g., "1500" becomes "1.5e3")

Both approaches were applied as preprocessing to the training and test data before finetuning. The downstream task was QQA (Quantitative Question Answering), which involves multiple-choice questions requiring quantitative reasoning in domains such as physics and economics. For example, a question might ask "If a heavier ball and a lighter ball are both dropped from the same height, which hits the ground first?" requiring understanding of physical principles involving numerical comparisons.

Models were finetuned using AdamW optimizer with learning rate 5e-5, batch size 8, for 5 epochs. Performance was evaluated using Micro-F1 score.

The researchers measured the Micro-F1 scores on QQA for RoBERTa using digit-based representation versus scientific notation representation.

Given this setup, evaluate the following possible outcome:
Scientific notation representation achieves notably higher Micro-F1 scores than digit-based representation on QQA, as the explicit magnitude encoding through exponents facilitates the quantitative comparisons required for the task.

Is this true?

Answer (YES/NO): NO